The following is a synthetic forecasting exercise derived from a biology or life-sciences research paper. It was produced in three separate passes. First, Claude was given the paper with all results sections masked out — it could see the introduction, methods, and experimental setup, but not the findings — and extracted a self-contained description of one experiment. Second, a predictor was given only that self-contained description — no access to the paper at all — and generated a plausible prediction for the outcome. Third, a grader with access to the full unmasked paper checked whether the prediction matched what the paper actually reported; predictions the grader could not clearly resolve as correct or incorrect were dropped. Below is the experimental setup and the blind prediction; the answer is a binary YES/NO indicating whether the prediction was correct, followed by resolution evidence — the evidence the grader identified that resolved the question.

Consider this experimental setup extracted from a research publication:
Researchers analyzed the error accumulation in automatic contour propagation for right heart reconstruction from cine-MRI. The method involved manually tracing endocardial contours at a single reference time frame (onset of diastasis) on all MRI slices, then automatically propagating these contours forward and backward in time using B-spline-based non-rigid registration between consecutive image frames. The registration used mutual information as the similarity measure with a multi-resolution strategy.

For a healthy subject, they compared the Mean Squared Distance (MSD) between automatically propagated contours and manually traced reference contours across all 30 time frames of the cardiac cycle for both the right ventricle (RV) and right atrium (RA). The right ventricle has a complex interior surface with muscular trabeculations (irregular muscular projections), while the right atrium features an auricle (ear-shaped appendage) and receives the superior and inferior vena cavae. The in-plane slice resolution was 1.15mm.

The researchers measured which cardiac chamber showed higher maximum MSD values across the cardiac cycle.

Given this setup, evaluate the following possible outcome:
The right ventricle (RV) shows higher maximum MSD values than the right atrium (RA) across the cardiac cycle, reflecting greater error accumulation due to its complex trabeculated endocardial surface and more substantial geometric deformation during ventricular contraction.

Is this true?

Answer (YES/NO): NO